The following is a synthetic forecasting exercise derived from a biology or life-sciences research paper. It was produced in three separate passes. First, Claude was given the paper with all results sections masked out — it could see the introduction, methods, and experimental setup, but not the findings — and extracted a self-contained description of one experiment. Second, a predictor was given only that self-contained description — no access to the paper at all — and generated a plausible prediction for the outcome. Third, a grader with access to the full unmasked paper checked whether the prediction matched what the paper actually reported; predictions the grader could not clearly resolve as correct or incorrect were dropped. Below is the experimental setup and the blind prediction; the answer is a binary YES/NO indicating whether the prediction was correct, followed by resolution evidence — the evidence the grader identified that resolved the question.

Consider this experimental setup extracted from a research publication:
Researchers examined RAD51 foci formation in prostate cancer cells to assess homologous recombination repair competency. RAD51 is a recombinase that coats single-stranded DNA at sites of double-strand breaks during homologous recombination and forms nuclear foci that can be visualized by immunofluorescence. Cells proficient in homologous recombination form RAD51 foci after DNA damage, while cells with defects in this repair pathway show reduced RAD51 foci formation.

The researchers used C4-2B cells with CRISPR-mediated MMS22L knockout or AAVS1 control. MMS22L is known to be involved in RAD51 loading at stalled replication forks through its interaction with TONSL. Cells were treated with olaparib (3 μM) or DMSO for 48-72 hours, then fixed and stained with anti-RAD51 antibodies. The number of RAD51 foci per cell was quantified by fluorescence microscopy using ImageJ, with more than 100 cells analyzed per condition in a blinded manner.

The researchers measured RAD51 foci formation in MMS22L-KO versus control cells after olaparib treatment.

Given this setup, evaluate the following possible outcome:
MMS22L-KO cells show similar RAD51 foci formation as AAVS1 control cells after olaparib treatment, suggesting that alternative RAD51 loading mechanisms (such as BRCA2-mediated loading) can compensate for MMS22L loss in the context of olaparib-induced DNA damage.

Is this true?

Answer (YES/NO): NO